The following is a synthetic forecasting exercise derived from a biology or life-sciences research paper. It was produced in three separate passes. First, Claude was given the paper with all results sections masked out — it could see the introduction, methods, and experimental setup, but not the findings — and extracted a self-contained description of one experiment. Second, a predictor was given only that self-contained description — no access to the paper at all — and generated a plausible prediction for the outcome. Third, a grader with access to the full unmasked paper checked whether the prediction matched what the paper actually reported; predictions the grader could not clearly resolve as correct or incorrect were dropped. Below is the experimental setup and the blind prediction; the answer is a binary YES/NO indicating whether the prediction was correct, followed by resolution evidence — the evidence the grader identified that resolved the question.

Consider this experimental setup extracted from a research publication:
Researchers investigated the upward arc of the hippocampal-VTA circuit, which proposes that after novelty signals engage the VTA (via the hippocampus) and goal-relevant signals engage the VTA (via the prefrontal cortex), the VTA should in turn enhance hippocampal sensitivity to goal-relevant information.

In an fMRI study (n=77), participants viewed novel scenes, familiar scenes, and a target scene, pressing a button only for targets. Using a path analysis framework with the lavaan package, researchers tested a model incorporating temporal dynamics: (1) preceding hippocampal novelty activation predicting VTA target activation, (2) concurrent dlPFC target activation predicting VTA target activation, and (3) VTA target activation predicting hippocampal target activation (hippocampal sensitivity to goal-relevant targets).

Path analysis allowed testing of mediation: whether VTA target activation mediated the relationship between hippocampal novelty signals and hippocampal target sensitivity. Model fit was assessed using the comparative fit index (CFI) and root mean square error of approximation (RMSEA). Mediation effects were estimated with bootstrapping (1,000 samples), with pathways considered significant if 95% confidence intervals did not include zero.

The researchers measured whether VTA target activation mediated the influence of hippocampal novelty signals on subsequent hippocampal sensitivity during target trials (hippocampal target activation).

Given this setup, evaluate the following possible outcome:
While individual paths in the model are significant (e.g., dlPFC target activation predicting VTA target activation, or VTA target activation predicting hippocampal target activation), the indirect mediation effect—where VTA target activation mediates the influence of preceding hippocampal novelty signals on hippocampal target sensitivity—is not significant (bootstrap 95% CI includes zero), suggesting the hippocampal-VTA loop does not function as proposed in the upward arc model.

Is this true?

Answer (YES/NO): NO